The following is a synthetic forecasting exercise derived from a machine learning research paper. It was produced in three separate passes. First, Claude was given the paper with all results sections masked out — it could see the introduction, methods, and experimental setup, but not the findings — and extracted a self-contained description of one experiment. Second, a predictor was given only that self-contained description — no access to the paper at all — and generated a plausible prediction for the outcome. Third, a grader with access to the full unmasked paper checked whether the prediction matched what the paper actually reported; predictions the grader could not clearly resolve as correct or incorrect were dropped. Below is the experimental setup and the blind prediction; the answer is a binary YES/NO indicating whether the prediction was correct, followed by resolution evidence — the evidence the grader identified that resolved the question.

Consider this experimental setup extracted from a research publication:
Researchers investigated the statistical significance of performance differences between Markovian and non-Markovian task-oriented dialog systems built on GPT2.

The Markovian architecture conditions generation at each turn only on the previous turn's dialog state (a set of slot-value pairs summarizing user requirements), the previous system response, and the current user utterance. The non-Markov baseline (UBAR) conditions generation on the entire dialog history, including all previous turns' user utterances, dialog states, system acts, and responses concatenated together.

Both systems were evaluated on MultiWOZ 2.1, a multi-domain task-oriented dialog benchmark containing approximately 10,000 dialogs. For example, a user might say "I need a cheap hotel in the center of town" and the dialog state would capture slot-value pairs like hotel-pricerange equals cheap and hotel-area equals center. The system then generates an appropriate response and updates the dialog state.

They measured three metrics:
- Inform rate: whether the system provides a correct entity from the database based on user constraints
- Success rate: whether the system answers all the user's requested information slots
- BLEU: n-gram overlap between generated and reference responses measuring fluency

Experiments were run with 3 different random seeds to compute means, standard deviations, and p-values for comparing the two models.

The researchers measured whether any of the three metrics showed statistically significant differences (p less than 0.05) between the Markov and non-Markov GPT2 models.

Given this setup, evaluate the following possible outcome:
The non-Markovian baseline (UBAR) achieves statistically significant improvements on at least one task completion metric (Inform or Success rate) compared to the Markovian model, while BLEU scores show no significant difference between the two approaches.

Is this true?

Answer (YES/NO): NO